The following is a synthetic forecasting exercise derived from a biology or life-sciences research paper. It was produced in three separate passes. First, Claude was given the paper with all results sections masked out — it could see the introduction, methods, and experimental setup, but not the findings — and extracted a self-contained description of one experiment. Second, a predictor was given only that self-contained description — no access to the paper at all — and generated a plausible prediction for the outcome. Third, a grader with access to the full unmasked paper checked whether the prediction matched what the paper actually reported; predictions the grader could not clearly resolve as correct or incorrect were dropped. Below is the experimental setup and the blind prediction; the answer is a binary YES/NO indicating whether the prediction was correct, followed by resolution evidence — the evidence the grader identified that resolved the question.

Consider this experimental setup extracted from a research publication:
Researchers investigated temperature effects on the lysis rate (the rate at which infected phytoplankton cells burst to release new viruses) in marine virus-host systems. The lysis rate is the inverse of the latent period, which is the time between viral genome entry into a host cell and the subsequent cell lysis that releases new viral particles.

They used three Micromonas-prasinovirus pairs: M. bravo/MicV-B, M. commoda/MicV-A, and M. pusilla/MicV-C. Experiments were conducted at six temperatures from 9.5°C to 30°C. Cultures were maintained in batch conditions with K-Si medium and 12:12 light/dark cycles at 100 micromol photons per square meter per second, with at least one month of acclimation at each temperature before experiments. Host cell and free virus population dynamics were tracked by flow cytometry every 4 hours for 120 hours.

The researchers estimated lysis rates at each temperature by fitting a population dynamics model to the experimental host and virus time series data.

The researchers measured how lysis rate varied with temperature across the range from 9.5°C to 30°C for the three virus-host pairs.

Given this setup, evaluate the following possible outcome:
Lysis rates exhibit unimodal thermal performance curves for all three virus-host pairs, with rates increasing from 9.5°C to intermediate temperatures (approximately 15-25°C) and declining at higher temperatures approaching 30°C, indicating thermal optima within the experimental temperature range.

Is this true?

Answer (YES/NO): YES